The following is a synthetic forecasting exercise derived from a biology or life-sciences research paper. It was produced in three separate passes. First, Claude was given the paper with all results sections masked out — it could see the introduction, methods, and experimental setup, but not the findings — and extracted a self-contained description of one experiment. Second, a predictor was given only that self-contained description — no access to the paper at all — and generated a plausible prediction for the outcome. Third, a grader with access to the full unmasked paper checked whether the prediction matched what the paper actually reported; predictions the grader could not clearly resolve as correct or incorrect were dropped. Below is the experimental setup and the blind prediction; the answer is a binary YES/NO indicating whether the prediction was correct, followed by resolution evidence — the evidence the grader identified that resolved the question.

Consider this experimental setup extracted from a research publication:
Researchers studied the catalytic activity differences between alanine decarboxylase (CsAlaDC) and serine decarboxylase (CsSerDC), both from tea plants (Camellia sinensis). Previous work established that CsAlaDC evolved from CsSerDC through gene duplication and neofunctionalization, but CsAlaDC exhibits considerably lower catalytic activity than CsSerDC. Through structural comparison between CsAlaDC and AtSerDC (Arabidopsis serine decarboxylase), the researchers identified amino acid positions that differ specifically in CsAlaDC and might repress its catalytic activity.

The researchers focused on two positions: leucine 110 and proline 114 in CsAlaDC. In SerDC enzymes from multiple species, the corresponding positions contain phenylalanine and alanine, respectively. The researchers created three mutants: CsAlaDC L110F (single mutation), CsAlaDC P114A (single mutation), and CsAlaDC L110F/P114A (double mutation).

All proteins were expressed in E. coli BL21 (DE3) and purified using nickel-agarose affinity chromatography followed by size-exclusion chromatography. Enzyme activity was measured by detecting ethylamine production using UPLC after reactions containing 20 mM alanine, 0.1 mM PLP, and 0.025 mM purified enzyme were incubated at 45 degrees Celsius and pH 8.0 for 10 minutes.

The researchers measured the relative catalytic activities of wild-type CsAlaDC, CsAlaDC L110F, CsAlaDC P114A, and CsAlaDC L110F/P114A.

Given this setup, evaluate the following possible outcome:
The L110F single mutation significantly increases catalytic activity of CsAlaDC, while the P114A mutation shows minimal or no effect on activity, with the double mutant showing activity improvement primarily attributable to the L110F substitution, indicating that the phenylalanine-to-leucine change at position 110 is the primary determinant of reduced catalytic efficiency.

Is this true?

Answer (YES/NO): NO